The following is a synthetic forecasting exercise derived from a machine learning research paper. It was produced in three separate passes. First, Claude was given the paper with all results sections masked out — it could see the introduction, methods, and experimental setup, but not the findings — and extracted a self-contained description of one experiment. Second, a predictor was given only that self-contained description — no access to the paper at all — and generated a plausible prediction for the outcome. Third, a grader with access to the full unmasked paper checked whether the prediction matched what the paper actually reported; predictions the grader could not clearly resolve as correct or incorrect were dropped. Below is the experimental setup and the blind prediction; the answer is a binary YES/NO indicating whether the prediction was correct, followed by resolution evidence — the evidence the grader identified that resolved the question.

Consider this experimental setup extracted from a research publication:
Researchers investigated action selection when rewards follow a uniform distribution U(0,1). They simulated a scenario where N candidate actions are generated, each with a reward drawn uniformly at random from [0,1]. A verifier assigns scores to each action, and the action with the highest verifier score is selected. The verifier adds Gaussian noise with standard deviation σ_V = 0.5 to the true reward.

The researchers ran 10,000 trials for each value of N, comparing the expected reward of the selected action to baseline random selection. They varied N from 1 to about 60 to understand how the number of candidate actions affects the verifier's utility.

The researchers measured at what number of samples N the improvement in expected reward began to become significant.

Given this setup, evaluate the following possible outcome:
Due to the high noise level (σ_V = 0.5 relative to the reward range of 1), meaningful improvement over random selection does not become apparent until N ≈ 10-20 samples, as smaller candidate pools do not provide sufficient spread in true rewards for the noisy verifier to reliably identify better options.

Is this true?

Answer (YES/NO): YES